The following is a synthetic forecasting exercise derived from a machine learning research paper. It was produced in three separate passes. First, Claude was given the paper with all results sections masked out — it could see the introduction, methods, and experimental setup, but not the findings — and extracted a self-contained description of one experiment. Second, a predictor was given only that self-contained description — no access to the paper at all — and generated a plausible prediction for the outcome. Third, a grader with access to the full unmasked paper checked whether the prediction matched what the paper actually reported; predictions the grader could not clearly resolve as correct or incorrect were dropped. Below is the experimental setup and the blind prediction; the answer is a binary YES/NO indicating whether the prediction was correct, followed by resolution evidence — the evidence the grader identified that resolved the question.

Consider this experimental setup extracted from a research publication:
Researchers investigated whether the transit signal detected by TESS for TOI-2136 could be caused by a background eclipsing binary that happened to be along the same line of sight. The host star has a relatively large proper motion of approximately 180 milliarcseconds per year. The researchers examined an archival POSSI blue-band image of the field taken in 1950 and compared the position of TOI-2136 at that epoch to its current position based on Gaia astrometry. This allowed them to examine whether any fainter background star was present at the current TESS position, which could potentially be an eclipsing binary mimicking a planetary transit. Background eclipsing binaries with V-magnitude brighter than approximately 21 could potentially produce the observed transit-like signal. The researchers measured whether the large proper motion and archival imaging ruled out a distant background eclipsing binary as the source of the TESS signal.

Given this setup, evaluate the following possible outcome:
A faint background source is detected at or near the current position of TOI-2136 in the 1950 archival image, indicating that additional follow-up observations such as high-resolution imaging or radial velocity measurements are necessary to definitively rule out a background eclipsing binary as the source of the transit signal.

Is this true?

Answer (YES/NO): NO